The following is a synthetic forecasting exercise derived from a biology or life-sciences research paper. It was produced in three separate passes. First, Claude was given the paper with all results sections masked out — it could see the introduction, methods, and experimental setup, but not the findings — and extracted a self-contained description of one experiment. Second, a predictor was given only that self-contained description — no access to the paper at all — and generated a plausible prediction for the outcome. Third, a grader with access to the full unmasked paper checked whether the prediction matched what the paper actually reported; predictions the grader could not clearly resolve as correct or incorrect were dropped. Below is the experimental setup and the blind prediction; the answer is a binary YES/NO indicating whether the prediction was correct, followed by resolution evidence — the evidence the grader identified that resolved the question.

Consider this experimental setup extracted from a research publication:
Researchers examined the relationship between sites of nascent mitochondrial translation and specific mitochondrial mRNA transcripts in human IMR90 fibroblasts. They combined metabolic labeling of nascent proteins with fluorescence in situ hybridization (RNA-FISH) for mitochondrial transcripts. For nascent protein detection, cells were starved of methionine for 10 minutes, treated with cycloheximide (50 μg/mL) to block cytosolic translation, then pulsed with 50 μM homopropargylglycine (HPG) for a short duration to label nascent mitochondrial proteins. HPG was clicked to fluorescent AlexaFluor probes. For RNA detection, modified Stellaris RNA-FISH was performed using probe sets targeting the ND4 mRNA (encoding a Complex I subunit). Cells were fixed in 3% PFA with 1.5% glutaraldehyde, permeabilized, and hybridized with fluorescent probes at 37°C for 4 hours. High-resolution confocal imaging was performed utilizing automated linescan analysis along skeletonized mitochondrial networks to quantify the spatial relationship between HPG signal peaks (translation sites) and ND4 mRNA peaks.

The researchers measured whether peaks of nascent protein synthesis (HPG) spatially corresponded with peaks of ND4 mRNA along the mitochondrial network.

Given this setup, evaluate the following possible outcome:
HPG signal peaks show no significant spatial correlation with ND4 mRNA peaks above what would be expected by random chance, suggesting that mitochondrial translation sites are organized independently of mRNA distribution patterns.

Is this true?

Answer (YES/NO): NO